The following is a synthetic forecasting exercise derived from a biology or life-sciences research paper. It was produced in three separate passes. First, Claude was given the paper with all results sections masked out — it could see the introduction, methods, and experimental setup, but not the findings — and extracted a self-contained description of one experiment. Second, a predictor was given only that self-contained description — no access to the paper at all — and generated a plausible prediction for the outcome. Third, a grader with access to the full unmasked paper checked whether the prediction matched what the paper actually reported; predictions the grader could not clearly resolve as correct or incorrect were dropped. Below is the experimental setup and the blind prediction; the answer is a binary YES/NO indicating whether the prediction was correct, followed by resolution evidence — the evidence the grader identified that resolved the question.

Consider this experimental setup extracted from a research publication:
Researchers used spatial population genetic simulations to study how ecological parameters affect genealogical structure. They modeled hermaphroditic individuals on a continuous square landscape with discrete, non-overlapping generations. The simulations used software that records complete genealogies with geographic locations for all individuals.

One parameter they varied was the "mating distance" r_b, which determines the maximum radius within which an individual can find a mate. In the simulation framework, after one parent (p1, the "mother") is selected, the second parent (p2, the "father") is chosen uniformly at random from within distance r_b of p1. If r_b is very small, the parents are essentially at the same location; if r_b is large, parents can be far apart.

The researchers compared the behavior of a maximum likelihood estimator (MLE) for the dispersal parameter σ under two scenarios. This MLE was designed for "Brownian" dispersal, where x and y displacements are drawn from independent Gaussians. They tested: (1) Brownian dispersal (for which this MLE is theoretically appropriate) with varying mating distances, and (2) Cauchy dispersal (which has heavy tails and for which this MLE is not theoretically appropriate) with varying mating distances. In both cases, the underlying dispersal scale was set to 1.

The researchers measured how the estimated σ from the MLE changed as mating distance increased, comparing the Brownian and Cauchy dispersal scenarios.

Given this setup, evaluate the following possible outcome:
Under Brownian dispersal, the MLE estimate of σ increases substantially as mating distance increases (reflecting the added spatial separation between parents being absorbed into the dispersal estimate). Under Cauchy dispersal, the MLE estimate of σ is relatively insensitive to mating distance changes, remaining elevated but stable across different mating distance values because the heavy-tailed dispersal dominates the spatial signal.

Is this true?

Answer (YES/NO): NO